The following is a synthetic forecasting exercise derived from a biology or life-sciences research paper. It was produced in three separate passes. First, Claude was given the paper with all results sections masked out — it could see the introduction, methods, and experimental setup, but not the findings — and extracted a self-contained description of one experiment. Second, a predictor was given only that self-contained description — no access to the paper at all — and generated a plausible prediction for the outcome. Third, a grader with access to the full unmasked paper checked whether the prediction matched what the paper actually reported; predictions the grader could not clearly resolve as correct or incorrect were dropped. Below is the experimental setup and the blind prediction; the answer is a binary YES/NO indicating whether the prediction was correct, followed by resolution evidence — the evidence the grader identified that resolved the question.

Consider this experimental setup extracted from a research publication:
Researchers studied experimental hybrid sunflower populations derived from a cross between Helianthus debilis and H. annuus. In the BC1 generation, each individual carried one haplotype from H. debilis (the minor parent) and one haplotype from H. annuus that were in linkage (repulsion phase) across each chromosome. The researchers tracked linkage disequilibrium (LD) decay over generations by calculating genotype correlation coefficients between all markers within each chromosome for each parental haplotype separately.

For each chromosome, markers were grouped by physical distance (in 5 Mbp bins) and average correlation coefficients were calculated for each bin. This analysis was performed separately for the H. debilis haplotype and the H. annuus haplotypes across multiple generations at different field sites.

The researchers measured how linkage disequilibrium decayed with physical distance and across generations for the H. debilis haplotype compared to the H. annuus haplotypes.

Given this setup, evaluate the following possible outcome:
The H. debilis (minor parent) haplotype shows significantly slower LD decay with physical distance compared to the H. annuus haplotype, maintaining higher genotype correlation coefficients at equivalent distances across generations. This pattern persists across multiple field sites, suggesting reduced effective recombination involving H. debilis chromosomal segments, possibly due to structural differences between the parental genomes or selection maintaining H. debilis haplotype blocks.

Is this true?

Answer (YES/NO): YES